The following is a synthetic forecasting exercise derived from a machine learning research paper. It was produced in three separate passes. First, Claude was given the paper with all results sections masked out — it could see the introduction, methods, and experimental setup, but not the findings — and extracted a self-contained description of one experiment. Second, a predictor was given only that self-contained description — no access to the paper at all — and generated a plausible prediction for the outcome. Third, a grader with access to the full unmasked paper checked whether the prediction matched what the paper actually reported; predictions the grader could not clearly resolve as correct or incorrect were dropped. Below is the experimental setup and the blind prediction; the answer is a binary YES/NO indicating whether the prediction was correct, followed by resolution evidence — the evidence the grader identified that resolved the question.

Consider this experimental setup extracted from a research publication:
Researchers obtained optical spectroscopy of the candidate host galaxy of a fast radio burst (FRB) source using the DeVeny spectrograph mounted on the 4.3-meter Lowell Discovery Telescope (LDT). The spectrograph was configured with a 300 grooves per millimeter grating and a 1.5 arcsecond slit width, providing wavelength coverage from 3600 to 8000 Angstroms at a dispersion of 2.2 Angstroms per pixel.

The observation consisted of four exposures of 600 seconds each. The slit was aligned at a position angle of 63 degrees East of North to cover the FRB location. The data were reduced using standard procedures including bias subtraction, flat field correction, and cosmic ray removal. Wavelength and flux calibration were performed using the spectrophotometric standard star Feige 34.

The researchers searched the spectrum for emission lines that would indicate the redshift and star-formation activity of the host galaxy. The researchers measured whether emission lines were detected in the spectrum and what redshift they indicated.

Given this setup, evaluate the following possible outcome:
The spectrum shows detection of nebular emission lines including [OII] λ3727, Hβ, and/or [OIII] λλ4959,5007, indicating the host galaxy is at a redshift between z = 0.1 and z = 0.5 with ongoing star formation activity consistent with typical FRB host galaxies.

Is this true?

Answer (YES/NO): NO